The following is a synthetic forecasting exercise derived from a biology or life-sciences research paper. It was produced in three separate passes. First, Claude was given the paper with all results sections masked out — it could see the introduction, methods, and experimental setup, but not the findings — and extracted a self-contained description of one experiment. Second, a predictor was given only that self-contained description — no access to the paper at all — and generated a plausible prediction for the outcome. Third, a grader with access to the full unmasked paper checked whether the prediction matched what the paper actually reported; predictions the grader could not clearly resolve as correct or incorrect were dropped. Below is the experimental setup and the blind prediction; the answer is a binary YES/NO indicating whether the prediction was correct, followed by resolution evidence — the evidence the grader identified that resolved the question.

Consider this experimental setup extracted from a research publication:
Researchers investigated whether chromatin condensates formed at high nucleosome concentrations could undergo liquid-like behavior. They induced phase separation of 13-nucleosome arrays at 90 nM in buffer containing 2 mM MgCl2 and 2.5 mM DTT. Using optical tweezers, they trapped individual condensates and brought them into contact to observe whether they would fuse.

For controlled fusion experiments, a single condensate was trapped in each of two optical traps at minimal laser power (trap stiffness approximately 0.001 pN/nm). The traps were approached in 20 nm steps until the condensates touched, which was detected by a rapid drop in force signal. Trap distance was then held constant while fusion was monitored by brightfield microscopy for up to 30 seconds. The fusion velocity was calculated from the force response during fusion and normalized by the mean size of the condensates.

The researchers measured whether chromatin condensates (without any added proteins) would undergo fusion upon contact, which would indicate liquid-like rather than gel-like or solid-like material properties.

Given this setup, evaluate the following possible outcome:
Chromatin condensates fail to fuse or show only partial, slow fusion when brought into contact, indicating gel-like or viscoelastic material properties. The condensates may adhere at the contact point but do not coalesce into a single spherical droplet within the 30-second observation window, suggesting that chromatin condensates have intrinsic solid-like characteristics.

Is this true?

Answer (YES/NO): NO